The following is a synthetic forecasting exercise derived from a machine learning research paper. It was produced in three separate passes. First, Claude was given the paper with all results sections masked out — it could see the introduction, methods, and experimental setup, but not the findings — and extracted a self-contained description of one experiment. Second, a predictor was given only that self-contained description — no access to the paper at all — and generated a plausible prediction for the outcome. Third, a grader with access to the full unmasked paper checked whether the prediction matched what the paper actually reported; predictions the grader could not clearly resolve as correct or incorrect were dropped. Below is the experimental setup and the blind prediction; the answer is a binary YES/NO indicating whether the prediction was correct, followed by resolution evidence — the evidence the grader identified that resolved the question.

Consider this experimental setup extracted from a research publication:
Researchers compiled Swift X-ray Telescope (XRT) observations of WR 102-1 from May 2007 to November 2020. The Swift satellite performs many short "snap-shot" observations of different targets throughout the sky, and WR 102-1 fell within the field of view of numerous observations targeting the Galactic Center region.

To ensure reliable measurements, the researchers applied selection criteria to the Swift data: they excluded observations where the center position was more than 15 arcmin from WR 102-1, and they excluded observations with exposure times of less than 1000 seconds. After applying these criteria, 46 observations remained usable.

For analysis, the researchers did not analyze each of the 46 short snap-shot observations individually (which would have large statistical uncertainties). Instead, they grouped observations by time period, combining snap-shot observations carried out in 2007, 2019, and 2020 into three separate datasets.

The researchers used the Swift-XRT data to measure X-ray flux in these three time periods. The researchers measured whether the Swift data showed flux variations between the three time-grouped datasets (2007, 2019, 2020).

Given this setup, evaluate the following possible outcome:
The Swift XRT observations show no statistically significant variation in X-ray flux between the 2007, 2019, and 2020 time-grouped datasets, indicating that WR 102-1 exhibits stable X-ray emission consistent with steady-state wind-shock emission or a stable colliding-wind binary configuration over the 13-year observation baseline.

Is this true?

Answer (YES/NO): NO